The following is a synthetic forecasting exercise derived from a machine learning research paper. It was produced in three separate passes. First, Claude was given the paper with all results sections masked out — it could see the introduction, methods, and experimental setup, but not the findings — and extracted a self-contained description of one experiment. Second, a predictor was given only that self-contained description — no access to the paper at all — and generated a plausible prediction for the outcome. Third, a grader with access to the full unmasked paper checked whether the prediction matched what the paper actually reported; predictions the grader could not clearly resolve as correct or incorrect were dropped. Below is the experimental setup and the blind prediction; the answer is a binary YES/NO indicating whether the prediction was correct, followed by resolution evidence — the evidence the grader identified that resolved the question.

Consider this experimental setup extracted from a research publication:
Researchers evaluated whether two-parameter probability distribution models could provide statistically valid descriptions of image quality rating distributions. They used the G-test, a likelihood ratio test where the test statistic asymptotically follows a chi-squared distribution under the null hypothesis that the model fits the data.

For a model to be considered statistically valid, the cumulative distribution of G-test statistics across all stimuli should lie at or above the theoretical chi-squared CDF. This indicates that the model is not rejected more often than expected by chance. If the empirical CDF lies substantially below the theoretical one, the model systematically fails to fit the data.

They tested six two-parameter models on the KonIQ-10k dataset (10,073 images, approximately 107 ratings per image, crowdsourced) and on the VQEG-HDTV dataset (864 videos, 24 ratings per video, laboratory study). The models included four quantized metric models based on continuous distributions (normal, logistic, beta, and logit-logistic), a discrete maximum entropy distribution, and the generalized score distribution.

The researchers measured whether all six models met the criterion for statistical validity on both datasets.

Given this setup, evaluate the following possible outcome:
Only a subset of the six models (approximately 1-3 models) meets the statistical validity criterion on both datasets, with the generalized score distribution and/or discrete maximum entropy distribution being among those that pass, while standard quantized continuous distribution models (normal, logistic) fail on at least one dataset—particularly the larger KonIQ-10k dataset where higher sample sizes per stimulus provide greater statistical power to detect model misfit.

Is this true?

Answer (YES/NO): NO